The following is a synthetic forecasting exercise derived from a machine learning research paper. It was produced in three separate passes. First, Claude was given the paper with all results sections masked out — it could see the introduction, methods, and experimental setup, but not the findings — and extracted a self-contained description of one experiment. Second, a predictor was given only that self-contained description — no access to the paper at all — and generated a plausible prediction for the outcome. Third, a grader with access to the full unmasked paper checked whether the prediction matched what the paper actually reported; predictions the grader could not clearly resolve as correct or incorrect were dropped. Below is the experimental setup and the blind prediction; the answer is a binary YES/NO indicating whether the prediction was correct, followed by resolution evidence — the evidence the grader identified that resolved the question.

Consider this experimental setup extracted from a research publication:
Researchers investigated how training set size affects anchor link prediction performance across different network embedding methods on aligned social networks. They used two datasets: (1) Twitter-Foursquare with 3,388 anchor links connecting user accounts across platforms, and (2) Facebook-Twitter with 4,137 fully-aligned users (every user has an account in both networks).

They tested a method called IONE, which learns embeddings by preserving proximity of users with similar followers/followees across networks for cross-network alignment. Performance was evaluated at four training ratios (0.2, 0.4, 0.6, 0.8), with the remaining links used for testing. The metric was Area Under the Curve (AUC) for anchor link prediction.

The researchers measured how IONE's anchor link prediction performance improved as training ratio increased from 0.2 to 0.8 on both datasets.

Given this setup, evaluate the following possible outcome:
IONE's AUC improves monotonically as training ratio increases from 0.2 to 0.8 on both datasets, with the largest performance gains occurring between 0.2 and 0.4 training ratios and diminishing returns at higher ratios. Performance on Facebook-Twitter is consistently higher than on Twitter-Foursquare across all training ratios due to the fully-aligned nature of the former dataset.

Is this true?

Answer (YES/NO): NO